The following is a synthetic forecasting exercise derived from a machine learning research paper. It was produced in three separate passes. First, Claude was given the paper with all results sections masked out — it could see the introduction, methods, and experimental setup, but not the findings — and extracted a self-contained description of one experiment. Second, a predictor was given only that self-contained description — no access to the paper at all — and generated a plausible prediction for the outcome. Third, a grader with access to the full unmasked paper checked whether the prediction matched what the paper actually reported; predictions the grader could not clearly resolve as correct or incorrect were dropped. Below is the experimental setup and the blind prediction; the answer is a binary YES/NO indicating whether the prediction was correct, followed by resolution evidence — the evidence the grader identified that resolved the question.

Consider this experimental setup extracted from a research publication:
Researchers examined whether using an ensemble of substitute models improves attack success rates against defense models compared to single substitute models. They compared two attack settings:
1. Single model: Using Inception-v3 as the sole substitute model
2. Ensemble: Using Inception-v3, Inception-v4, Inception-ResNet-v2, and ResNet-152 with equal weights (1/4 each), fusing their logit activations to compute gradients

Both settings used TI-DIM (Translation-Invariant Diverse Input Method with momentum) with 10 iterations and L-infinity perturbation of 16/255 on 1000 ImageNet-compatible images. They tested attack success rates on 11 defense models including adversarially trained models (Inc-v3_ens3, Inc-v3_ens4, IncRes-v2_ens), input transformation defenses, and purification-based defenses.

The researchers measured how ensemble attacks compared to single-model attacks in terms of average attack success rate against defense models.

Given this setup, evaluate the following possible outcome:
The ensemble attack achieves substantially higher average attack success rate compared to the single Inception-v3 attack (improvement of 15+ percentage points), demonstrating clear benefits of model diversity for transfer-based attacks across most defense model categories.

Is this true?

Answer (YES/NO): YES